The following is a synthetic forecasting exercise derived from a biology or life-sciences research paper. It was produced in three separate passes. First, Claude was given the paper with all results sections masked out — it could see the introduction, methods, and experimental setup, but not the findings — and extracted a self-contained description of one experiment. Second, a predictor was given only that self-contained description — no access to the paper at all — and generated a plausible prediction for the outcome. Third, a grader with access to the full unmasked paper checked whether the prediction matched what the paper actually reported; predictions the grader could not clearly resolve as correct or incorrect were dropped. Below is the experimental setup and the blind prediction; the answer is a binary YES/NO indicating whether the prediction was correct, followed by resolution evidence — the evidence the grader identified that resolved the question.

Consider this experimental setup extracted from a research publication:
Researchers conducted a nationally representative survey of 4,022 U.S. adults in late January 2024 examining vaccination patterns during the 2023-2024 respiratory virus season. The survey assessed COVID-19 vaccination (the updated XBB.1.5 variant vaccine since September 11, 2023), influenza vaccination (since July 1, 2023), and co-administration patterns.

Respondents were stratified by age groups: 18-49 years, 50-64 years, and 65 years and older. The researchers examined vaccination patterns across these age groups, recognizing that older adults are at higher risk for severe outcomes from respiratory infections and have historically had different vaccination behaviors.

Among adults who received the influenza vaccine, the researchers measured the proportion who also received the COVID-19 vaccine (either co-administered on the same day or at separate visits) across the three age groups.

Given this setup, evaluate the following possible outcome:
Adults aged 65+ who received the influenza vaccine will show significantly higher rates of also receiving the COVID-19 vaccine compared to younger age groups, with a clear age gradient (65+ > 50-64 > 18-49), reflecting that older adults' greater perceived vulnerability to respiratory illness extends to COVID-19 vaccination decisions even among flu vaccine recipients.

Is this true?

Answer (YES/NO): YES